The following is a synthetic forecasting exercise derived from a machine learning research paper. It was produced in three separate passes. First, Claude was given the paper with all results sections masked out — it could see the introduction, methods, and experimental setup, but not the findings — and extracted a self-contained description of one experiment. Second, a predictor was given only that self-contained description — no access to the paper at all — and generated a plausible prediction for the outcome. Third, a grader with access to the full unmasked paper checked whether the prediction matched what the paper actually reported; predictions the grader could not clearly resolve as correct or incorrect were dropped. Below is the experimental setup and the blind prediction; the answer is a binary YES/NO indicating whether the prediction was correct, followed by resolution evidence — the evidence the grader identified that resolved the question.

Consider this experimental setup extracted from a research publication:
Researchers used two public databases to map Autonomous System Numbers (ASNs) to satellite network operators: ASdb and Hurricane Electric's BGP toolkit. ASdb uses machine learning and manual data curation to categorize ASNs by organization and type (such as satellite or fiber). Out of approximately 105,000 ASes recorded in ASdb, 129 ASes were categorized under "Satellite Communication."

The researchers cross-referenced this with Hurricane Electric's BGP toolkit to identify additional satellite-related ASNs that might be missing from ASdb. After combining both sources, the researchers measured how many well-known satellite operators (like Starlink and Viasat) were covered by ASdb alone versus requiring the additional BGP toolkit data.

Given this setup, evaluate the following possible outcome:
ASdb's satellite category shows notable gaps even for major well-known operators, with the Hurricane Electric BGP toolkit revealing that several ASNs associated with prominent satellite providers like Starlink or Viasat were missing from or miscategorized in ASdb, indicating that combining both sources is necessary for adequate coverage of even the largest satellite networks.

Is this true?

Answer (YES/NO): YES